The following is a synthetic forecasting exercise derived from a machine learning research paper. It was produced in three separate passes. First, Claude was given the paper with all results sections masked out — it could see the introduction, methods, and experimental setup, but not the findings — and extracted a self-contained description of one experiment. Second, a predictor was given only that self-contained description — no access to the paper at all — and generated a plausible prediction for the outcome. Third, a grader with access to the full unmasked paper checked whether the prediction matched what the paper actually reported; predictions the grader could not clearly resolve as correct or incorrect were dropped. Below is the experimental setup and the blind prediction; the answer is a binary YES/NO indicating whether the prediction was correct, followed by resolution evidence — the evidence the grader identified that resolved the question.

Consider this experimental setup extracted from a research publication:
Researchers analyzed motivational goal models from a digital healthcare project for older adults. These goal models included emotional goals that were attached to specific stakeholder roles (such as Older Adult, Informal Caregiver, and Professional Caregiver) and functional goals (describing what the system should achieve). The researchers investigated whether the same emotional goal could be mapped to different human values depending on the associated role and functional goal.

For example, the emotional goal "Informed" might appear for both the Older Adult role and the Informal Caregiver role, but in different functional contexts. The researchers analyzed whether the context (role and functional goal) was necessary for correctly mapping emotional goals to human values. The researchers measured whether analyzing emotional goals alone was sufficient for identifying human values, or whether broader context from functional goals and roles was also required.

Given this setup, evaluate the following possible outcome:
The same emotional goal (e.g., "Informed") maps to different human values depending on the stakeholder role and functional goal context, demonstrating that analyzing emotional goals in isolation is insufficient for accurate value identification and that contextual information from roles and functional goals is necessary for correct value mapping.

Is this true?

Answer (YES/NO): YES